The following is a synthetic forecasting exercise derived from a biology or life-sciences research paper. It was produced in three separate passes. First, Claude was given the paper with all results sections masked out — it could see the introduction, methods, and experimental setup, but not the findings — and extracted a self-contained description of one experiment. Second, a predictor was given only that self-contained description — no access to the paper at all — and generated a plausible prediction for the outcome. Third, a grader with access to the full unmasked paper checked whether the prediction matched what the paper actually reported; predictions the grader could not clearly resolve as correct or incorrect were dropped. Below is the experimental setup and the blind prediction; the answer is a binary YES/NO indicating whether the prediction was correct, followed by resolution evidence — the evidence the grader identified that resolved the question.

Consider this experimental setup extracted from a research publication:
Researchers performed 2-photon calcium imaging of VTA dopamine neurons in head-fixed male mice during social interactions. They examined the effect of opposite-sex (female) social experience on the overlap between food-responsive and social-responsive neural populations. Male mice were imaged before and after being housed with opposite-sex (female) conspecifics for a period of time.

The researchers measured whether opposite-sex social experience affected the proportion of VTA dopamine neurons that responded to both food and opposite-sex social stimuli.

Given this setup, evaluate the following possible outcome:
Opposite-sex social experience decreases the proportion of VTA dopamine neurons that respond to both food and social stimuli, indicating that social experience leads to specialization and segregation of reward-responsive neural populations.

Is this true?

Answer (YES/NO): NO